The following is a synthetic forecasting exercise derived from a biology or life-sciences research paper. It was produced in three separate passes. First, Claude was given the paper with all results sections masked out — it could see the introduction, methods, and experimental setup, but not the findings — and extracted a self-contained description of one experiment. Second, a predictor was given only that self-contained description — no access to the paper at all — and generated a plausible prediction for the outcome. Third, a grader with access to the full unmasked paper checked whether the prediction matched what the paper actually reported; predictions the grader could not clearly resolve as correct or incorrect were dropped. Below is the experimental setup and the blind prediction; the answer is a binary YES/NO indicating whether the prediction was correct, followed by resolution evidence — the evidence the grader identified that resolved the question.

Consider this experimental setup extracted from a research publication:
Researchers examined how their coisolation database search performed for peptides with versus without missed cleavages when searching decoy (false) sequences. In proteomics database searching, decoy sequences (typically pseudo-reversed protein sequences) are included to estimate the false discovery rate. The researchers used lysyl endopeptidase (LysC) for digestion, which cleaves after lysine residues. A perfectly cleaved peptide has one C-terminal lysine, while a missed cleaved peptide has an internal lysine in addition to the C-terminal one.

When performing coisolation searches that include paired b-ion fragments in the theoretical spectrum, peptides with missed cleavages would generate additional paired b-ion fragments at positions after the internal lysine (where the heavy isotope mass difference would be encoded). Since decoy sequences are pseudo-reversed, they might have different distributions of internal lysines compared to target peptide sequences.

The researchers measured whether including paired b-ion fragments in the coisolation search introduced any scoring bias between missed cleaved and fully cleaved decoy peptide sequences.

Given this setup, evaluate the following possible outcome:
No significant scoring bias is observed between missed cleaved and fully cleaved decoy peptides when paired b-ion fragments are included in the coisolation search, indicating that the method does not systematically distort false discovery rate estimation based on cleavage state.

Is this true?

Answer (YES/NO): NO